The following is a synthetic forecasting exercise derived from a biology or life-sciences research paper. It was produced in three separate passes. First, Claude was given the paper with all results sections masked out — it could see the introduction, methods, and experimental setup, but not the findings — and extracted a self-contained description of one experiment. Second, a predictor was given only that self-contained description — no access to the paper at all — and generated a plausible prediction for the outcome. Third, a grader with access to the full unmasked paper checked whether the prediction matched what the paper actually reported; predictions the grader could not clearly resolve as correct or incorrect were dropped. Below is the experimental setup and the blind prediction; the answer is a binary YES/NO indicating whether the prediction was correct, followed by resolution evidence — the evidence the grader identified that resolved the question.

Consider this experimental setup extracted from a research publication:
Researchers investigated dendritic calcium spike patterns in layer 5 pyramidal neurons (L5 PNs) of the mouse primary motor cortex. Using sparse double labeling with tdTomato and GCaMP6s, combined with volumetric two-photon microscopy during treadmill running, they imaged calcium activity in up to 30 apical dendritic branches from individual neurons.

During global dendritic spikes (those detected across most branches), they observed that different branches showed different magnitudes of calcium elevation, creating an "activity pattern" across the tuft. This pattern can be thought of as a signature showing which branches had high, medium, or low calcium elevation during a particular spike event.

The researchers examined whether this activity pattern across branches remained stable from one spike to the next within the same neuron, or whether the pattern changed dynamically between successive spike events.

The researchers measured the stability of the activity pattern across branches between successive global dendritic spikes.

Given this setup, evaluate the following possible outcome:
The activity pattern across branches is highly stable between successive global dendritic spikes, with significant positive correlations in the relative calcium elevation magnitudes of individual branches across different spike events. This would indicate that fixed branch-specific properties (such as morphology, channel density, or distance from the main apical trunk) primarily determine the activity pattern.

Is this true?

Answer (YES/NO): NO